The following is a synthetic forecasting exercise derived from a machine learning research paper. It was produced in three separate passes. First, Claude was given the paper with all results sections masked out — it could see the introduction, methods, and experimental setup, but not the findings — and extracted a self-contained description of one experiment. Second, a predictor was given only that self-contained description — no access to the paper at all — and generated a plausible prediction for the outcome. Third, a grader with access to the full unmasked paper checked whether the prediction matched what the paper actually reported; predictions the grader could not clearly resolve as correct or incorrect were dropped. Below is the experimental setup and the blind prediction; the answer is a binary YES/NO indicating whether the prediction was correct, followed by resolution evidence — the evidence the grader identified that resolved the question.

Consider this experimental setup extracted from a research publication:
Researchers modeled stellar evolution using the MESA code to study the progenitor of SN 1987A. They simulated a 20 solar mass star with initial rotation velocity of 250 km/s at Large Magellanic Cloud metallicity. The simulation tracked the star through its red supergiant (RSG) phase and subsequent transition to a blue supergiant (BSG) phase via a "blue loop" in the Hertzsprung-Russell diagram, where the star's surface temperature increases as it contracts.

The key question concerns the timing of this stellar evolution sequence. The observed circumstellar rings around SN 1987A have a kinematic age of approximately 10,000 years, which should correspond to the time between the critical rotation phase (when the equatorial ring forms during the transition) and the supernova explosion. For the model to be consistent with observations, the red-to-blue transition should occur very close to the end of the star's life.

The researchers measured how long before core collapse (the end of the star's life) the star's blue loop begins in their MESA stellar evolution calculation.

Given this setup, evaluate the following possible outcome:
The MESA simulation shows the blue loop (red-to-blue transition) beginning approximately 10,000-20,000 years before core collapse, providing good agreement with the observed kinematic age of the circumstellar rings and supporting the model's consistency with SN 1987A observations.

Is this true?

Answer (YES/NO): NO